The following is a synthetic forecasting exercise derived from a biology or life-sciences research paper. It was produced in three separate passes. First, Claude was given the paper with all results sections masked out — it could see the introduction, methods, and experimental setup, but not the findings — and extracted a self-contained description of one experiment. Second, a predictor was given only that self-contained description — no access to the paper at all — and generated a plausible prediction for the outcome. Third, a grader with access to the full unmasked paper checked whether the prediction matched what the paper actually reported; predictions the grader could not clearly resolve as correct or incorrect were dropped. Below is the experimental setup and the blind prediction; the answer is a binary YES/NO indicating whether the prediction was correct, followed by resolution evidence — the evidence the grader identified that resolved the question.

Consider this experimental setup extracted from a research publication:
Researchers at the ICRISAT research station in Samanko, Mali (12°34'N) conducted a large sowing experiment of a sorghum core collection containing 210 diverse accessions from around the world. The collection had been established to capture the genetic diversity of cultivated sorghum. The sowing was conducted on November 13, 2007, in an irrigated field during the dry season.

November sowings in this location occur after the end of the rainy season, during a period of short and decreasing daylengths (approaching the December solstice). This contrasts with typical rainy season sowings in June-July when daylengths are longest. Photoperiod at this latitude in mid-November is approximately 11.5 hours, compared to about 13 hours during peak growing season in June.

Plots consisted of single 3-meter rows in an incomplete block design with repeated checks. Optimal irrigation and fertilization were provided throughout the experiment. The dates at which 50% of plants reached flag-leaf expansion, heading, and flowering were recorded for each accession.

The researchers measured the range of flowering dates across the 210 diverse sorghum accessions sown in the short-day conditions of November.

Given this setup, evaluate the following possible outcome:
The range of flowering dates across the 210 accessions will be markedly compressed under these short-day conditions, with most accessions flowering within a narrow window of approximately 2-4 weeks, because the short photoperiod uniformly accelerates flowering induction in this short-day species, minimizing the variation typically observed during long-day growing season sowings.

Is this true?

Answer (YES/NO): NO